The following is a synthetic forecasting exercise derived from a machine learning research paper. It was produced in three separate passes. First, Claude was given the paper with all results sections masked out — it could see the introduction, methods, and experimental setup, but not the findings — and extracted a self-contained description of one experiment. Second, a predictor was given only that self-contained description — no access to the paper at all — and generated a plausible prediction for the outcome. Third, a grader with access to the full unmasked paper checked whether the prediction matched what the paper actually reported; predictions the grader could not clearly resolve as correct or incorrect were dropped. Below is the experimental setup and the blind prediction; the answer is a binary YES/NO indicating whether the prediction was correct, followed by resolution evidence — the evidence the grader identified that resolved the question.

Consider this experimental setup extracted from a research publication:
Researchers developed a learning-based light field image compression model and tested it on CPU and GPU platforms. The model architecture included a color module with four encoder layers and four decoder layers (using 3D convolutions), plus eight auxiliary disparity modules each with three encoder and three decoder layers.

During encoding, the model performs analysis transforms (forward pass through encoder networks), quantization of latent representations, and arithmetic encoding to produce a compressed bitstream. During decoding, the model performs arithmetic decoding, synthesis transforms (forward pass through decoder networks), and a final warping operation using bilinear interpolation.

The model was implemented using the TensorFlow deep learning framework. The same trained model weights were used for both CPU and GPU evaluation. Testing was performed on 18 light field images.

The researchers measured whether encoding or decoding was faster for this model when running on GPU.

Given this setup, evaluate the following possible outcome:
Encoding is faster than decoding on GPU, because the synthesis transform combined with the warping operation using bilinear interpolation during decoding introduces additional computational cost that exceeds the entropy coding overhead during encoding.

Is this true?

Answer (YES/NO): NO